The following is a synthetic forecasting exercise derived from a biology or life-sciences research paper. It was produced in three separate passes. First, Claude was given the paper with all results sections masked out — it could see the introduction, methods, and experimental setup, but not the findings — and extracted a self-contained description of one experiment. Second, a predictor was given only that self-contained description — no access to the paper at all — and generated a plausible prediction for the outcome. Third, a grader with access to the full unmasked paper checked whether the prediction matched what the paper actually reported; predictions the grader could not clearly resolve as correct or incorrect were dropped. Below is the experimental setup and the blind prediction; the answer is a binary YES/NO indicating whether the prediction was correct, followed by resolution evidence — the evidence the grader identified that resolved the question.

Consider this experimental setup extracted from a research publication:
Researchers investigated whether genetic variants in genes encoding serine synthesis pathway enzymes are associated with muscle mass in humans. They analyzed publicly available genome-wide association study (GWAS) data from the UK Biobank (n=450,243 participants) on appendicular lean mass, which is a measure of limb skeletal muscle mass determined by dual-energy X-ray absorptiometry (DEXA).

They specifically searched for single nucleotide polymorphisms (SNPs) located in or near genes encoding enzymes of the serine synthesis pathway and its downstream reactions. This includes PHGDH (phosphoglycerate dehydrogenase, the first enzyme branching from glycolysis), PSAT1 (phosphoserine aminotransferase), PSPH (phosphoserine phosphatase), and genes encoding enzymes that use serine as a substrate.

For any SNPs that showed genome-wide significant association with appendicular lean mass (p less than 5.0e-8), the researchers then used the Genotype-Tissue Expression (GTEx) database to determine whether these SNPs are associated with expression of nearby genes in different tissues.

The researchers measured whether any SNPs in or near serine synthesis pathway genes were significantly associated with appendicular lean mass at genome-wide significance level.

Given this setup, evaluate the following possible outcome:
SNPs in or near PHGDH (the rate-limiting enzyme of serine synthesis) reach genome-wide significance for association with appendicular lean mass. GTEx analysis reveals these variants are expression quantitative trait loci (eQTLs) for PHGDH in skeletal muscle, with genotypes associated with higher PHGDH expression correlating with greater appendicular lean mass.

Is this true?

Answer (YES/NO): NO